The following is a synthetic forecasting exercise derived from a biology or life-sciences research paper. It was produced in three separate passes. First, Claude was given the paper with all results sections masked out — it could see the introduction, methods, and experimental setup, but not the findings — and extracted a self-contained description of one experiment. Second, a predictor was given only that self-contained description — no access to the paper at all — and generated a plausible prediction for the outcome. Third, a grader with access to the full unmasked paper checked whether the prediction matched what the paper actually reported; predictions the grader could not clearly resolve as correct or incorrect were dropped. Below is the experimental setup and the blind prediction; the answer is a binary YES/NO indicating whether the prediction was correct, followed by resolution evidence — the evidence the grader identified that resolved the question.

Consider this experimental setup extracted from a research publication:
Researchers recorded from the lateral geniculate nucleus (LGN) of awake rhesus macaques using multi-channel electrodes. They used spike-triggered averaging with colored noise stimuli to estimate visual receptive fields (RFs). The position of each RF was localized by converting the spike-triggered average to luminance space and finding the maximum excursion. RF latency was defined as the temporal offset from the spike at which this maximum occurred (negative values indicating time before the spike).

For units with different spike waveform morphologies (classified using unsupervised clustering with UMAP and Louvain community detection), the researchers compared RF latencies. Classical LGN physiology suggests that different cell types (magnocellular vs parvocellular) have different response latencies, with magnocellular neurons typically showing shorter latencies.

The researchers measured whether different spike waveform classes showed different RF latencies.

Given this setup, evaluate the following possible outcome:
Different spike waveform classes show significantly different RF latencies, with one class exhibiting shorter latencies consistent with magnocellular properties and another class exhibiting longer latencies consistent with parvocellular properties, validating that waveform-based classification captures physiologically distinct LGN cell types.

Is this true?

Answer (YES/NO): NO